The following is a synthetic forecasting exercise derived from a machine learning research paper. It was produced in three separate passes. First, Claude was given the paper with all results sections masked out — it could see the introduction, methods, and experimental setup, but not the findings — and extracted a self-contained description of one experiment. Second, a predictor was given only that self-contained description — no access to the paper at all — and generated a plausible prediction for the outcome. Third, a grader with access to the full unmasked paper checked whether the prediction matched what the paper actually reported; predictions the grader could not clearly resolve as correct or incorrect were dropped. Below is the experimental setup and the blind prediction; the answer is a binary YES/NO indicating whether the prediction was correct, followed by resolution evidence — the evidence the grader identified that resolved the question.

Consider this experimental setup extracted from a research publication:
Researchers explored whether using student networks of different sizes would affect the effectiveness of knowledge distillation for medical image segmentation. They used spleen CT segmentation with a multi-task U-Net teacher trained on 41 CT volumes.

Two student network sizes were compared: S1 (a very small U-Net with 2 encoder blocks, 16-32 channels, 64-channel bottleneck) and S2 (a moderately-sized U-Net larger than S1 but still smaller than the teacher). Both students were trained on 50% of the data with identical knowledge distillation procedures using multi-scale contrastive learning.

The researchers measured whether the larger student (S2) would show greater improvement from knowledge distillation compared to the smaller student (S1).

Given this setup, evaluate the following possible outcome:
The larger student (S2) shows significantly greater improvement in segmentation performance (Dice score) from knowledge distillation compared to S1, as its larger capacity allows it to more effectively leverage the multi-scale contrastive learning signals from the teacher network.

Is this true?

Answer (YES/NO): NO